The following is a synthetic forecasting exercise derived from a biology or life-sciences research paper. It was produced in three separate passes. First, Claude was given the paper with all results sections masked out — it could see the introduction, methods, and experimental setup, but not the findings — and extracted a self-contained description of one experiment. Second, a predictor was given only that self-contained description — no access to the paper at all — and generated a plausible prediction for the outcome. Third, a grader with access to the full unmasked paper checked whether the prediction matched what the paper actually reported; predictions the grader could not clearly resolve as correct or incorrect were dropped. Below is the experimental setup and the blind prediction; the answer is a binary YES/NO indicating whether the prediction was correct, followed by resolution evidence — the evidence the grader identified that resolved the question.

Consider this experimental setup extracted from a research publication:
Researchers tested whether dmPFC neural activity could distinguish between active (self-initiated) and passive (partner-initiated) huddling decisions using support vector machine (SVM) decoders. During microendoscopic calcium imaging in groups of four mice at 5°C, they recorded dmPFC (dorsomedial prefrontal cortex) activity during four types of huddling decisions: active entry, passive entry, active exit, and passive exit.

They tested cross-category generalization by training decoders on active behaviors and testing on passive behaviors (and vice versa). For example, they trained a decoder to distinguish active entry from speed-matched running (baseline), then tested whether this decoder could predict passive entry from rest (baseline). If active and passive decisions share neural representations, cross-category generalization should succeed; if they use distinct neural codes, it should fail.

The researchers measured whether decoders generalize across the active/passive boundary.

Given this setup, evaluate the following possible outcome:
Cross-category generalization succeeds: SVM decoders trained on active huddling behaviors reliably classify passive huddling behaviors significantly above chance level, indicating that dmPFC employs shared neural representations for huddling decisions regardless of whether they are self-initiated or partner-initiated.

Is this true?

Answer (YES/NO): NO